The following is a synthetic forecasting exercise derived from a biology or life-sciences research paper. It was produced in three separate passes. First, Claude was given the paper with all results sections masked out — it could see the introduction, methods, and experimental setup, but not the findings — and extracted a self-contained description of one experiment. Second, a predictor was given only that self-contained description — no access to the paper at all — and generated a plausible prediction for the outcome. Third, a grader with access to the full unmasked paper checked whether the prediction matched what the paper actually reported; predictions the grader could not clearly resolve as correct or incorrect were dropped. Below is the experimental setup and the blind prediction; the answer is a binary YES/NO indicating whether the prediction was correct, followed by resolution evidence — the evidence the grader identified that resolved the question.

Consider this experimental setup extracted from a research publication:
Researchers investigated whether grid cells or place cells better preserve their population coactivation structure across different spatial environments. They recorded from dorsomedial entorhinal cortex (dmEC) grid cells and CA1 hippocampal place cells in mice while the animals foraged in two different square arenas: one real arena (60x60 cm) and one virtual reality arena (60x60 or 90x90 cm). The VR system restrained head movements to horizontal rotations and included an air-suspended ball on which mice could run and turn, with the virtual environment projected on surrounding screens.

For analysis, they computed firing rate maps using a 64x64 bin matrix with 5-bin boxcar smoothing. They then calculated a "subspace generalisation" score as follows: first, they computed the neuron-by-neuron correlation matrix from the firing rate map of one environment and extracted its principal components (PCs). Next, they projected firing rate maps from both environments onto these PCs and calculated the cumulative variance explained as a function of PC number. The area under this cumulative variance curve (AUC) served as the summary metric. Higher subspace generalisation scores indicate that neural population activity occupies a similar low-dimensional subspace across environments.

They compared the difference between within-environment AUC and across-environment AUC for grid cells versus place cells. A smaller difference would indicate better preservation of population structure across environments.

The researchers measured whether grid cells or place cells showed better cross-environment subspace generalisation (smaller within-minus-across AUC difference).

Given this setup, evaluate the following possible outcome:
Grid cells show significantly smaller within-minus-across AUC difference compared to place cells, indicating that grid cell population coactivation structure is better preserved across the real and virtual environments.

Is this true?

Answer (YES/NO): YES